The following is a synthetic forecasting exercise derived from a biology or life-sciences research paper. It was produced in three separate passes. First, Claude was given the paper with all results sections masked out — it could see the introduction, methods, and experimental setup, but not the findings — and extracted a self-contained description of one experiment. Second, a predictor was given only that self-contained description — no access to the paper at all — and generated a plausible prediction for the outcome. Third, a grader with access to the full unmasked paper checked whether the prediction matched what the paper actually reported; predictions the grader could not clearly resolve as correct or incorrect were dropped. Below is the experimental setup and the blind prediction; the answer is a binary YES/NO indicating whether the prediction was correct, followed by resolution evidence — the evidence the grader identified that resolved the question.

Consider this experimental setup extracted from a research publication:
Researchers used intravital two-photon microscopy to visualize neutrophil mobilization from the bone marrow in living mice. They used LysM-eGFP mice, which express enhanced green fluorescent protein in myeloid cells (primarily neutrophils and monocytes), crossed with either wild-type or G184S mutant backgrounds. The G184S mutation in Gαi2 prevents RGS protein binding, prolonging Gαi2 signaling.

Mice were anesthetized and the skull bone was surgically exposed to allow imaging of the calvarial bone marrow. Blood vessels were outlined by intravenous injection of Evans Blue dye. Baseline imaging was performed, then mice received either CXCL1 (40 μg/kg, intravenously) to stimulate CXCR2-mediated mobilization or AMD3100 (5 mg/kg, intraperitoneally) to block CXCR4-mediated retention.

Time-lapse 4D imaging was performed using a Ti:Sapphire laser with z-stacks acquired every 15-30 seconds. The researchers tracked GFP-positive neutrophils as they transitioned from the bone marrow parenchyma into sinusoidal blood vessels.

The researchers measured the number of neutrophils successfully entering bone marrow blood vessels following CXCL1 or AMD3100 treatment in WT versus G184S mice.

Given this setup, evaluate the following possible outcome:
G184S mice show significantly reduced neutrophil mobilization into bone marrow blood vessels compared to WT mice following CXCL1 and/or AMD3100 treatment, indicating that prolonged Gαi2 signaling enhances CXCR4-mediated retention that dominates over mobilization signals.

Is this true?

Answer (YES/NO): YES